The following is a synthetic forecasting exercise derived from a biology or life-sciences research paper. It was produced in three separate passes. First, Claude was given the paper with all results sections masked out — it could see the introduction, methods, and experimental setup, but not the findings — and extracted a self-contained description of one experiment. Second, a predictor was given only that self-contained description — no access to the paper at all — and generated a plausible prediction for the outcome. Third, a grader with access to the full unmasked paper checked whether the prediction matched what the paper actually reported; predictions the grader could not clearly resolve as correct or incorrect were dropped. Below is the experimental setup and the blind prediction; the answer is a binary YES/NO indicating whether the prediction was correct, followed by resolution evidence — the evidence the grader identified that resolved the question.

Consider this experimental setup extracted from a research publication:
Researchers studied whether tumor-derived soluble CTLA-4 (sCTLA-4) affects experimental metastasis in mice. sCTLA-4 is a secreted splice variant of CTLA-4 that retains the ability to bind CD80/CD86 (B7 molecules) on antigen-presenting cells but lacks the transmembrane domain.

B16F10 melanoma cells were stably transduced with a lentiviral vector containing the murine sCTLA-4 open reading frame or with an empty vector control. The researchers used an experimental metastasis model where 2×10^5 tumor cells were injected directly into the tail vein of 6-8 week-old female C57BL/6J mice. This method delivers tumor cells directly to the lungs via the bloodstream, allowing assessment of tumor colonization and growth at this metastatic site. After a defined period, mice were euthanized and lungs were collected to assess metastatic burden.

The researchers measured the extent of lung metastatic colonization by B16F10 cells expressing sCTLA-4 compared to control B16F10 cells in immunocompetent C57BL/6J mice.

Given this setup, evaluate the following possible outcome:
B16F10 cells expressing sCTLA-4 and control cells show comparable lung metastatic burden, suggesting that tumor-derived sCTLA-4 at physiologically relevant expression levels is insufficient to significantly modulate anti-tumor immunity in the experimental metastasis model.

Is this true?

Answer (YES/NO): NO